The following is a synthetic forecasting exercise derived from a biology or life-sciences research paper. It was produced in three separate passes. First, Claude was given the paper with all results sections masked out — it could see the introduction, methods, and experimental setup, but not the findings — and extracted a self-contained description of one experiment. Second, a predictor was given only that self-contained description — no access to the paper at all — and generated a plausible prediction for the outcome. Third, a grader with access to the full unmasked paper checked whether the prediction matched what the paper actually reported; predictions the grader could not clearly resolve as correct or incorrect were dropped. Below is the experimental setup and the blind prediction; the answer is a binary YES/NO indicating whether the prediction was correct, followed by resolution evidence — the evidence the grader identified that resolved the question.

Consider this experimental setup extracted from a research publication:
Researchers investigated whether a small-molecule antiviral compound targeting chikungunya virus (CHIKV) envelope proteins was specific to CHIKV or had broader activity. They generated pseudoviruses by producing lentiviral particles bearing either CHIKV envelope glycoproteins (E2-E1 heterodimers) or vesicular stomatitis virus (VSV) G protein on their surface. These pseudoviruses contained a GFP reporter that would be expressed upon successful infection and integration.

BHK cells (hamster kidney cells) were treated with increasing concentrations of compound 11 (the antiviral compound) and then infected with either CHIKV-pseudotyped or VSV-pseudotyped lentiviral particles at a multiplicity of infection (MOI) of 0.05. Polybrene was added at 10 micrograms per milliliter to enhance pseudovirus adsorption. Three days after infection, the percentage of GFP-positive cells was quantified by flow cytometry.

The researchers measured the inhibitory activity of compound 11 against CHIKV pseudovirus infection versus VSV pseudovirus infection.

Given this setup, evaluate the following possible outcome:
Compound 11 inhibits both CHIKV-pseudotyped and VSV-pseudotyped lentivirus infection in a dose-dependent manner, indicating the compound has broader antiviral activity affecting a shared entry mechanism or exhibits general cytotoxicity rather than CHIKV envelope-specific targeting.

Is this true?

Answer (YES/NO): NO